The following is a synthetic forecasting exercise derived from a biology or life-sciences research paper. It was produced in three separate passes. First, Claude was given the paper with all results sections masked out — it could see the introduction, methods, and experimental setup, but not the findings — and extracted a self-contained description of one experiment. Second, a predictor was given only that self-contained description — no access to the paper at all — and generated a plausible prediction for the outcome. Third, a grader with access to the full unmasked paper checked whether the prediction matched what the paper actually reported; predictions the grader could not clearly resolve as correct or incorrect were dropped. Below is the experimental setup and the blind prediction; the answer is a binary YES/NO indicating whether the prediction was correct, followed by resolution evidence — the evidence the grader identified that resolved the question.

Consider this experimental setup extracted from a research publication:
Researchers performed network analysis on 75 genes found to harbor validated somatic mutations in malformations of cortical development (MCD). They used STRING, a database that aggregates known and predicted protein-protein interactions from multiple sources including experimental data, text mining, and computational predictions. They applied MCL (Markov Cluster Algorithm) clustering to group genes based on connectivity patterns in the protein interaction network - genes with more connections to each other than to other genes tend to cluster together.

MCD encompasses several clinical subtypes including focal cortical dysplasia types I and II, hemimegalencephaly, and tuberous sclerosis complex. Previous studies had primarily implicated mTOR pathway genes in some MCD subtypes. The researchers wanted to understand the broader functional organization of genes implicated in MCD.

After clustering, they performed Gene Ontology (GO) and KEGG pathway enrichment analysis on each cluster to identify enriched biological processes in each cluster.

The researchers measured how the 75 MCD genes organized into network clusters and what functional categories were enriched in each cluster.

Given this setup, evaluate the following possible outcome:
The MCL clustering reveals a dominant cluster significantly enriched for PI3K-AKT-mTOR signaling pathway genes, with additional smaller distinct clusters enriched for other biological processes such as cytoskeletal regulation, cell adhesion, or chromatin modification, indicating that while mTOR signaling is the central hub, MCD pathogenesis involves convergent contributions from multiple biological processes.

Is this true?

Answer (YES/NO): NO